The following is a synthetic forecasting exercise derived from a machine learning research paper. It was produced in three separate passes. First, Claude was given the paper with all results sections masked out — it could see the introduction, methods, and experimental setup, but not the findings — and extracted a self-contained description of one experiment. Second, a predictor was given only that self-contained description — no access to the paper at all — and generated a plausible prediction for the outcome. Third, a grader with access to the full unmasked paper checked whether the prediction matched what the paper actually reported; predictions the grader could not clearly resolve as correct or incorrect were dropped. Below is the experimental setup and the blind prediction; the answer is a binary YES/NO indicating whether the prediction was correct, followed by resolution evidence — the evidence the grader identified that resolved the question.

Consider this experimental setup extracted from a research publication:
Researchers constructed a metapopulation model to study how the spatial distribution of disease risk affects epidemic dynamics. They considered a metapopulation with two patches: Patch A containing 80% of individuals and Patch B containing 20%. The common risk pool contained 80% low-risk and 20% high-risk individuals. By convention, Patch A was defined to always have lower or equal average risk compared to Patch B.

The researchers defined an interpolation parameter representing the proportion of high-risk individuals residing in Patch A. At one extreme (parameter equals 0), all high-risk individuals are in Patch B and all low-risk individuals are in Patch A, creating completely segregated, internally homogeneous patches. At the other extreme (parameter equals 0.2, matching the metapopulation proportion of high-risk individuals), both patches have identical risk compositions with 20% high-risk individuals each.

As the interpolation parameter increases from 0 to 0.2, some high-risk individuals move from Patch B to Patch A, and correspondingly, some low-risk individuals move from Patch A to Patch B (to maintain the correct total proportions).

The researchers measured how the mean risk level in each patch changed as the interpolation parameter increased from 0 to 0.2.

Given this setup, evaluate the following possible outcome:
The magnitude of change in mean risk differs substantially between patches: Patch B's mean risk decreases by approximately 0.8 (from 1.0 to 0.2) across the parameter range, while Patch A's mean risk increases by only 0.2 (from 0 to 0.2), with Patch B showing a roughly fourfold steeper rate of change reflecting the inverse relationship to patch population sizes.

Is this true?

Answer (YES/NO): NO